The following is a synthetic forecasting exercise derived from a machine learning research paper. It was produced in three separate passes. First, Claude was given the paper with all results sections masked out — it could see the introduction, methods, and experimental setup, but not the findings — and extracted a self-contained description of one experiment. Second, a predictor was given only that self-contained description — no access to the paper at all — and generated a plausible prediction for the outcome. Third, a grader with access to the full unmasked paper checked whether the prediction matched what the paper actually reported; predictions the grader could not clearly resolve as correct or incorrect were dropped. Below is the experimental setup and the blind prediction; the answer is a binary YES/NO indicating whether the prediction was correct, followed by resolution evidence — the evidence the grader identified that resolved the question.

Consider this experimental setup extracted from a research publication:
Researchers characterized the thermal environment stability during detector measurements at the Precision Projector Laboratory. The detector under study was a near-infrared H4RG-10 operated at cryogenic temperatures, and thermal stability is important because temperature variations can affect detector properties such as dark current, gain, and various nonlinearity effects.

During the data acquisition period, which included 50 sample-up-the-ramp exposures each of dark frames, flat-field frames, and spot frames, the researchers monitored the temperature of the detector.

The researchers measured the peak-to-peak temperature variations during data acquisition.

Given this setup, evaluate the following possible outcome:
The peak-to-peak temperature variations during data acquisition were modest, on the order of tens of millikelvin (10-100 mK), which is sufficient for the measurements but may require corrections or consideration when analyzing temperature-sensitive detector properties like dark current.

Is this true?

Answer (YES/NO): NO